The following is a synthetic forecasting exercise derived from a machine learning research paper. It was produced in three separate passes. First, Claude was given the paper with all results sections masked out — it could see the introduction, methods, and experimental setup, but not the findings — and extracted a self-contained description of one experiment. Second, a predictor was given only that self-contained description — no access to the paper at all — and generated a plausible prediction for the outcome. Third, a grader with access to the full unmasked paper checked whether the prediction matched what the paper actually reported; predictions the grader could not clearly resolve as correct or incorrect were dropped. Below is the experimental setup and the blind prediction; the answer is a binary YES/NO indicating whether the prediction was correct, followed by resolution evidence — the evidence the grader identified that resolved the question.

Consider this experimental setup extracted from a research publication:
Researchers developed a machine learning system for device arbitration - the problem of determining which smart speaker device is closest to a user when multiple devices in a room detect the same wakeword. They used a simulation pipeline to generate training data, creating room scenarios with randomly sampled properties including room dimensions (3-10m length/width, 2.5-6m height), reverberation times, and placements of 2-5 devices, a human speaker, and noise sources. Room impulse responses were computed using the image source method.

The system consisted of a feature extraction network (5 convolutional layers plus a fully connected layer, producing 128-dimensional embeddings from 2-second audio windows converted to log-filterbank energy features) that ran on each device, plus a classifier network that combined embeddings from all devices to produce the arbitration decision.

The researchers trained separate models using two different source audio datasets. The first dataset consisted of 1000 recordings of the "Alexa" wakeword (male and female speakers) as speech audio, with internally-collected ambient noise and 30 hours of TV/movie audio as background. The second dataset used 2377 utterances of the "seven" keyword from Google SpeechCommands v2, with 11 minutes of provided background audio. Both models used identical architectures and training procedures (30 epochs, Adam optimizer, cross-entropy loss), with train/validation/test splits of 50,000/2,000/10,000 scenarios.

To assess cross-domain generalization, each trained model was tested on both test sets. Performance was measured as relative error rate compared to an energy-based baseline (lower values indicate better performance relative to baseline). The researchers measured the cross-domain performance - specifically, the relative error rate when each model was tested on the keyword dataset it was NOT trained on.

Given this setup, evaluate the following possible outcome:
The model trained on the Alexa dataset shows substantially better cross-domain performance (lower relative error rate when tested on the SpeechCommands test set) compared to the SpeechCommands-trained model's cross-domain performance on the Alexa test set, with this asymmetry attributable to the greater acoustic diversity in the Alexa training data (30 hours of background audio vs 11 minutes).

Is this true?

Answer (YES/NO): NO